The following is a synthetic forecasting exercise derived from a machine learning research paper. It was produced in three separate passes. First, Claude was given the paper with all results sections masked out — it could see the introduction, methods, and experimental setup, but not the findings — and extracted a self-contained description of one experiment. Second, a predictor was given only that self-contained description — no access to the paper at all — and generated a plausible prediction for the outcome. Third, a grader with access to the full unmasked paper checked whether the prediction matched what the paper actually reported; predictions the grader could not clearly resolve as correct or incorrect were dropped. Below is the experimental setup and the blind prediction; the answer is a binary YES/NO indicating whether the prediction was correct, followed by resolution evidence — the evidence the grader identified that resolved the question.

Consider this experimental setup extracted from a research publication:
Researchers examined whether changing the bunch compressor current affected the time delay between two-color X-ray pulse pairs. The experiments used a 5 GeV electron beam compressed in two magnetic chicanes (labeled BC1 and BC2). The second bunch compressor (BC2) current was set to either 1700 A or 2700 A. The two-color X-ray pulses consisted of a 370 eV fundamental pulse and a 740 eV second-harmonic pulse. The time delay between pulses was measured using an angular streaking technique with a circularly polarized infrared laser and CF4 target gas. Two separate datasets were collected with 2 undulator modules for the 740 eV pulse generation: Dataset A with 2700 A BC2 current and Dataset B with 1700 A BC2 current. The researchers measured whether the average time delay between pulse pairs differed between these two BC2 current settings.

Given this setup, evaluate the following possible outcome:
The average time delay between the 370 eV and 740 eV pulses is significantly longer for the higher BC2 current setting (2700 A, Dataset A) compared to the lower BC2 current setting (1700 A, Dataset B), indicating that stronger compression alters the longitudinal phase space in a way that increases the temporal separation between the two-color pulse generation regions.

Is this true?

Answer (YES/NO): NO